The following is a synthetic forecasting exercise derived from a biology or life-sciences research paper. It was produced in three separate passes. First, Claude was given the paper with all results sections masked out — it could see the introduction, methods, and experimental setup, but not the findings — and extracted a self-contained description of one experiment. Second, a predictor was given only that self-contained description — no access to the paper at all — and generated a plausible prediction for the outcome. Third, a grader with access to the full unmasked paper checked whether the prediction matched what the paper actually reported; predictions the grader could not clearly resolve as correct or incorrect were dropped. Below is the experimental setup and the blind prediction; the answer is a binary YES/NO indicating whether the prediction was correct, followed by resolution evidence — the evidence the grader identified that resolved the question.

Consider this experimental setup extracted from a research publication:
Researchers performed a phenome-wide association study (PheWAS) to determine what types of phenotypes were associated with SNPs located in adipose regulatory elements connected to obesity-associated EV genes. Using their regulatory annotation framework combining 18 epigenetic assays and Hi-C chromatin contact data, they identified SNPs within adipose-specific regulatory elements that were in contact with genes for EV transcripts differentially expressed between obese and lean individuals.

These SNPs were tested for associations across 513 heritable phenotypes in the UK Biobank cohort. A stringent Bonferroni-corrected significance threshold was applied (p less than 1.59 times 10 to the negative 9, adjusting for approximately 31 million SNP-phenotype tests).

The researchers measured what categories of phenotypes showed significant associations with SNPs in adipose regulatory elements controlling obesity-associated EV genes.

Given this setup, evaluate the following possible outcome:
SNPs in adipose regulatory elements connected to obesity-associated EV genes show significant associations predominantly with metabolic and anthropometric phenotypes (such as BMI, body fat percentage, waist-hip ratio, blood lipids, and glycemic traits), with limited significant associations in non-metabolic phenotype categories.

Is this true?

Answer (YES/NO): NO